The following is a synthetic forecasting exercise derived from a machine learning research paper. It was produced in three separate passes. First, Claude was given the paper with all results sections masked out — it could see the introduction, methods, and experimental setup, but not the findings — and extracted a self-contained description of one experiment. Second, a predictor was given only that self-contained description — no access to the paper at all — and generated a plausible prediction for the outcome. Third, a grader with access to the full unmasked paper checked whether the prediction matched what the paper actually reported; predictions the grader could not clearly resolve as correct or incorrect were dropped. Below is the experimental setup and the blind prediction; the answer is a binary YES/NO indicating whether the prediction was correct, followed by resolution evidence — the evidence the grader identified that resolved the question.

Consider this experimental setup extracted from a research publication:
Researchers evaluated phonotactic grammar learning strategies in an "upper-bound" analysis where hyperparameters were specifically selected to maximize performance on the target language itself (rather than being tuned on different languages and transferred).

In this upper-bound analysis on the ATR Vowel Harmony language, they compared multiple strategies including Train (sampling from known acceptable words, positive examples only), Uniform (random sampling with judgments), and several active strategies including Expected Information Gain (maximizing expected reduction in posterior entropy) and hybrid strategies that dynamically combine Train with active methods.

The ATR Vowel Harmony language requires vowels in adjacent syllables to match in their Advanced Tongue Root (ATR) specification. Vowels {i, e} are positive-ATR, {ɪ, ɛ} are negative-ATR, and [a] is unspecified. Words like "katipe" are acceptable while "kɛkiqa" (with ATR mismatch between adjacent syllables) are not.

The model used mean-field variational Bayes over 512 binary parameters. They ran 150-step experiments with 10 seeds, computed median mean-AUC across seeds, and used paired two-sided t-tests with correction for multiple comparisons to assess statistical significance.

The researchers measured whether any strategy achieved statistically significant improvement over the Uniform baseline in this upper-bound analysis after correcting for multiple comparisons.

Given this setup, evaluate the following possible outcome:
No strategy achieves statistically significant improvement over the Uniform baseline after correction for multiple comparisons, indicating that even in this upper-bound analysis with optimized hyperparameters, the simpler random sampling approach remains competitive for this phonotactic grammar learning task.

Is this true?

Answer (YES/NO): YES